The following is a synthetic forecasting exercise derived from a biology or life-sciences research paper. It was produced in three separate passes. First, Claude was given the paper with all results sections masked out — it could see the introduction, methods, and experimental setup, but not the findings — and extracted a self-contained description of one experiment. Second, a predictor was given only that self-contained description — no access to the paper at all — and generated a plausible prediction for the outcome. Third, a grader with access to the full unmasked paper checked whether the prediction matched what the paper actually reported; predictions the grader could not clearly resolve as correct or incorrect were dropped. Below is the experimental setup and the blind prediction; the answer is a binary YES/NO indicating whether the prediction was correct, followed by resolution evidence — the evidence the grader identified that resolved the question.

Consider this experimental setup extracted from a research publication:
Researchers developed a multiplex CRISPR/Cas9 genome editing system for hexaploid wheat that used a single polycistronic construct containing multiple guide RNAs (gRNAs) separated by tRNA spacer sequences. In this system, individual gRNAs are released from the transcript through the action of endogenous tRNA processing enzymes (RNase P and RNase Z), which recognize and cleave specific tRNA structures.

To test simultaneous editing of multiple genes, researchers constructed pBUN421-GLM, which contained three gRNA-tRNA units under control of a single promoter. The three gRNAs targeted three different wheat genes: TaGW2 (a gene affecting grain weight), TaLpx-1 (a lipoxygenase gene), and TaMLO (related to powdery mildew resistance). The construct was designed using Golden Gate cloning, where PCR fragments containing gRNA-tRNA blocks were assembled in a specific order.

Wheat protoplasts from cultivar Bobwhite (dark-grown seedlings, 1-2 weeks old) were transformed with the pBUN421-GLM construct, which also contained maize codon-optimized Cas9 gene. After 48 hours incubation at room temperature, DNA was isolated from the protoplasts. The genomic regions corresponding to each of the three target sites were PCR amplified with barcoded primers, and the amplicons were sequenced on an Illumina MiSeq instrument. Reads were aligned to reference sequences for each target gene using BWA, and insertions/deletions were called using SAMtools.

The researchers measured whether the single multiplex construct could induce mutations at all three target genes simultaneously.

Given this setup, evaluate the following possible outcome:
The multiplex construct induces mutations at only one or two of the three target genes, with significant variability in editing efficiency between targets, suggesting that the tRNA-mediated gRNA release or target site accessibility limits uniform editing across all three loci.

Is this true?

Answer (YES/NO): NO